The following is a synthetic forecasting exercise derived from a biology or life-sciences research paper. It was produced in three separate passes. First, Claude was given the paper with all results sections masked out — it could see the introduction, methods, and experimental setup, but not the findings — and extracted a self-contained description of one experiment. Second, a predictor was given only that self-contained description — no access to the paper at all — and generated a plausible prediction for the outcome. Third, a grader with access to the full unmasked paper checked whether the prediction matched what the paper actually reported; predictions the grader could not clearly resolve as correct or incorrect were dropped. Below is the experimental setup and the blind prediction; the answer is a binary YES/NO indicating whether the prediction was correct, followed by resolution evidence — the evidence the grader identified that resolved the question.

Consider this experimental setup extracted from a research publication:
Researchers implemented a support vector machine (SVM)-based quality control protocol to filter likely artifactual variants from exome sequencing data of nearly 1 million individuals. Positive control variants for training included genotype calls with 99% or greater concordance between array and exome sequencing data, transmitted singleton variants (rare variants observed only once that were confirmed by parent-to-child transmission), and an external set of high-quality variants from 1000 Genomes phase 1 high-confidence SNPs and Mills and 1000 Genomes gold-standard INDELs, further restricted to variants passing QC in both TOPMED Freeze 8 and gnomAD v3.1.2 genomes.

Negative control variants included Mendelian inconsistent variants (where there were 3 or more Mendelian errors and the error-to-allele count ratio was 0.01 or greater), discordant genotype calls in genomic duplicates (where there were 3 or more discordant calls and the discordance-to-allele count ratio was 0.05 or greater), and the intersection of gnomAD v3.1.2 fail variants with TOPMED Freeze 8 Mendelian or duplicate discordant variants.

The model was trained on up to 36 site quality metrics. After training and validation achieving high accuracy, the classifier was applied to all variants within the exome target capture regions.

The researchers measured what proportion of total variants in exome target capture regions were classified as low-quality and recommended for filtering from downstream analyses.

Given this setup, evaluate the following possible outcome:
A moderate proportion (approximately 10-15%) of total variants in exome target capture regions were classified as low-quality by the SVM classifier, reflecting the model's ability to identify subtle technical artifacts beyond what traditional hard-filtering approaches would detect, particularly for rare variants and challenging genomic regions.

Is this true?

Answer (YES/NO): YES